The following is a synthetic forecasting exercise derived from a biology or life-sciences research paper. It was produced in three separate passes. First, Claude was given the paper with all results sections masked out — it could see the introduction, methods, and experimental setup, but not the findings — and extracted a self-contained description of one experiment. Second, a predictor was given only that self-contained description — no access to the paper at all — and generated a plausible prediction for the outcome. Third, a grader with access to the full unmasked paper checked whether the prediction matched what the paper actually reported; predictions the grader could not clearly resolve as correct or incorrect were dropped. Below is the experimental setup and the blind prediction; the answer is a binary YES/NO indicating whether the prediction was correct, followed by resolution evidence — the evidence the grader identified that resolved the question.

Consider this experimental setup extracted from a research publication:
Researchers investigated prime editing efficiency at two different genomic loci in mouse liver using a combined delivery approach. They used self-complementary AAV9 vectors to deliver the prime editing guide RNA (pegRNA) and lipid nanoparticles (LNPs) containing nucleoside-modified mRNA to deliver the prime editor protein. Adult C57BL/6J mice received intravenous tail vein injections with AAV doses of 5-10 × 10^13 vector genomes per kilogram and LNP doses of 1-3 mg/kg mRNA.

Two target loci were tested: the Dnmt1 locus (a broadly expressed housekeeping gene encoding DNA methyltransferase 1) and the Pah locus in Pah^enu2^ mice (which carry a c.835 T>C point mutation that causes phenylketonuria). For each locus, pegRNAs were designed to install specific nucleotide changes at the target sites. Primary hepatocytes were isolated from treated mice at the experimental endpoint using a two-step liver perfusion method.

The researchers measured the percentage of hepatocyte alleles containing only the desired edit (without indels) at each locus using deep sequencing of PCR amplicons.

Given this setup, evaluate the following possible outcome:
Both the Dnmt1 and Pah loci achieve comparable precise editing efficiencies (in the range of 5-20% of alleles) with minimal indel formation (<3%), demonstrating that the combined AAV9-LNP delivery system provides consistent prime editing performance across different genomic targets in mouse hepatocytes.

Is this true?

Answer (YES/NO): NO